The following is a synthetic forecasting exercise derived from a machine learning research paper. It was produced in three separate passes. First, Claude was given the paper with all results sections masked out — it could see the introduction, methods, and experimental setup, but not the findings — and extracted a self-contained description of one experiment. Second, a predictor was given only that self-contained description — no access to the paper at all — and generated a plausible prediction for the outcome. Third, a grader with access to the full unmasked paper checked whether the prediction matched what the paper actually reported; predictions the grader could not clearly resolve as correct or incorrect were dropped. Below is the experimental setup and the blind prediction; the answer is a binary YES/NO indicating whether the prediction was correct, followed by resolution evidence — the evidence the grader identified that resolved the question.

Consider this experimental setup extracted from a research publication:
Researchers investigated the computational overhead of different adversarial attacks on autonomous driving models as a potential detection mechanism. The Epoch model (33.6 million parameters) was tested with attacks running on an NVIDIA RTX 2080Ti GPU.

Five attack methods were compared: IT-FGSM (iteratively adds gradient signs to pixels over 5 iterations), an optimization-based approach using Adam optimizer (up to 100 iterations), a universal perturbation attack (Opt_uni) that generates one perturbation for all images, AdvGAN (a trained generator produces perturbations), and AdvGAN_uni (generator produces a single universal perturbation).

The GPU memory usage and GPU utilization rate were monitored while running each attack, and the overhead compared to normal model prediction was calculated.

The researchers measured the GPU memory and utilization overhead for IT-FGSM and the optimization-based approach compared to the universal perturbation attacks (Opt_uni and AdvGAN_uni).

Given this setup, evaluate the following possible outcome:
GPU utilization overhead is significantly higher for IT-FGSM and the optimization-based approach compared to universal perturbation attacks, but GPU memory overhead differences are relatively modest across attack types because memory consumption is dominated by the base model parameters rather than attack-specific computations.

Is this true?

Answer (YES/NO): NO